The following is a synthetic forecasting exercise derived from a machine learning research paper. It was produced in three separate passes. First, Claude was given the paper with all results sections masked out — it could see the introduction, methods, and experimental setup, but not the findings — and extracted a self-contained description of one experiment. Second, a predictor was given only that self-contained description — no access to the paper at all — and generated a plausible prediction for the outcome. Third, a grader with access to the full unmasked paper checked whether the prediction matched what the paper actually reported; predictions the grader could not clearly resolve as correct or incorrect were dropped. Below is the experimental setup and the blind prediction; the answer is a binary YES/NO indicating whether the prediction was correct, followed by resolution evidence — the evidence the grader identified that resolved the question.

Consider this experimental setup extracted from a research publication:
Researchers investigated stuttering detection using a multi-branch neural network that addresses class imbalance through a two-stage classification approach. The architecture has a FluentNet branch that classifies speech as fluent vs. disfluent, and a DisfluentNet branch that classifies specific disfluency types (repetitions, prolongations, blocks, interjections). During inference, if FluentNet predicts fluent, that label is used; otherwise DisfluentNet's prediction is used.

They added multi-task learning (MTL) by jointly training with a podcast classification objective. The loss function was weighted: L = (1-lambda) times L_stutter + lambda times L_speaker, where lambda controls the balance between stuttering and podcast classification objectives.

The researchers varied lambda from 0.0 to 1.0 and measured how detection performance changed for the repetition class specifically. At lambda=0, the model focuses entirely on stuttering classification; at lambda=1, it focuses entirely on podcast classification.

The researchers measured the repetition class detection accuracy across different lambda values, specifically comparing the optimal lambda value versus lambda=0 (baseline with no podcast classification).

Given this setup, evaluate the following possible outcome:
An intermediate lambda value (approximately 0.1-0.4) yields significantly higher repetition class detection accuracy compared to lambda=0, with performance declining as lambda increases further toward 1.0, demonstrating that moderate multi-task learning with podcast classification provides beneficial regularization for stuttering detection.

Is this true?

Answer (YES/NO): YES